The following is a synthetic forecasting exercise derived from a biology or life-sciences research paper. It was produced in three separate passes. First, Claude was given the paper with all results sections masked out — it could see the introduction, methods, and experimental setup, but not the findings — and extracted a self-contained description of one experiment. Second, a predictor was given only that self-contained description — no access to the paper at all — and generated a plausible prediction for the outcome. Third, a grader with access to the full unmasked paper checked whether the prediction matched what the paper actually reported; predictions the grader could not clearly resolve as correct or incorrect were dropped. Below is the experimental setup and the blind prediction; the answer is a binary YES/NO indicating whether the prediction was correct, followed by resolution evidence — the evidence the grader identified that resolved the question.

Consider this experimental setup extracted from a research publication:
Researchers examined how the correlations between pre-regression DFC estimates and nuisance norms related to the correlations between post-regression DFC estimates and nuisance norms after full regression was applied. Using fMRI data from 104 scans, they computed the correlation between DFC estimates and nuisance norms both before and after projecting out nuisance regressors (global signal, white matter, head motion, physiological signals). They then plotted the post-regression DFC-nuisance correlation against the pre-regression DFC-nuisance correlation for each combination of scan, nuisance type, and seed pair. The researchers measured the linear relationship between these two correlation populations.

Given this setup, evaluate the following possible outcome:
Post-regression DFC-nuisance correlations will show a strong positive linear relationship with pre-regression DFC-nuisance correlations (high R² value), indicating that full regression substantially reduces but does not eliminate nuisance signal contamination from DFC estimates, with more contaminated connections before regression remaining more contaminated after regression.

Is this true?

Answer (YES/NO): NO